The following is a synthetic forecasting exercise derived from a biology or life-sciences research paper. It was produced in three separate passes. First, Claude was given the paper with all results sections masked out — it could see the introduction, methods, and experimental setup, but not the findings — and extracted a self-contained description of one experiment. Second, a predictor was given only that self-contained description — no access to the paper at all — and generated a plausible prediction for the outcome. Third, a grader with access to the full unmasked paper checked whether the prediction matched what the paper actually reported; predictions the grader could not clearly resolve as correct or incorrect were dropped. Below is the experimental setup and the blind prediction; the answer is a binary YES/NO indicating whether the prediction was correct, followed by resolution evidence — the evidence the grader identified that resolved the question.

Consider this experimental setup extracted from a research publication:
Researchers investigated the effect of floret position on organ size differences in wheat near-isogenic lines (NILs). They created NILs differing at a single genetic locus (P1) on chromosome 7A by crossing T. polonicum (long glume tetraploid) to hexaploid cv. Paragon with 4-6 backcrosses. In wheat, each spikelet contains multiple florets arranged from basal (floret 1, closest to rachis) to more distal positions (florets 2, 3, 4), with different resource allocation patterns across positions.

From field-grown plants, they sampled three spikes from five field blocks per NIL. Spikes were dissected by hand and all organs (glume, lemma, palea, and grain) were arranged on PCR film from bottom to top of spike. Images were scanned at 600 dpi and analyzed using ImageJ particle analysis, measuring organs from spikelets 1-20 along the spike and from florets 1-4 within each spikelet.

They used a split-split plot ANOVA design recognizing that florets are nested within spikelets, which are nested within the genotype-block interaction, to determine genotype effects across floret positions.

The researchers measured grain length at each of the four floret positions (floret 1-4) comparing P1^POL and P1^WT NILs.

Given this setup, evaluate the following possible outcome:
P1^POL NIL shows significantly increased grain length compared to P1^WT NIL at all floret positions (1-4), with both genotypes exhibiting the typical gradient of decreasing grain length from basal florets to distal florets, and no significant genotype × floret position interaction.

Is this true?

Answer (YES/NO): NO